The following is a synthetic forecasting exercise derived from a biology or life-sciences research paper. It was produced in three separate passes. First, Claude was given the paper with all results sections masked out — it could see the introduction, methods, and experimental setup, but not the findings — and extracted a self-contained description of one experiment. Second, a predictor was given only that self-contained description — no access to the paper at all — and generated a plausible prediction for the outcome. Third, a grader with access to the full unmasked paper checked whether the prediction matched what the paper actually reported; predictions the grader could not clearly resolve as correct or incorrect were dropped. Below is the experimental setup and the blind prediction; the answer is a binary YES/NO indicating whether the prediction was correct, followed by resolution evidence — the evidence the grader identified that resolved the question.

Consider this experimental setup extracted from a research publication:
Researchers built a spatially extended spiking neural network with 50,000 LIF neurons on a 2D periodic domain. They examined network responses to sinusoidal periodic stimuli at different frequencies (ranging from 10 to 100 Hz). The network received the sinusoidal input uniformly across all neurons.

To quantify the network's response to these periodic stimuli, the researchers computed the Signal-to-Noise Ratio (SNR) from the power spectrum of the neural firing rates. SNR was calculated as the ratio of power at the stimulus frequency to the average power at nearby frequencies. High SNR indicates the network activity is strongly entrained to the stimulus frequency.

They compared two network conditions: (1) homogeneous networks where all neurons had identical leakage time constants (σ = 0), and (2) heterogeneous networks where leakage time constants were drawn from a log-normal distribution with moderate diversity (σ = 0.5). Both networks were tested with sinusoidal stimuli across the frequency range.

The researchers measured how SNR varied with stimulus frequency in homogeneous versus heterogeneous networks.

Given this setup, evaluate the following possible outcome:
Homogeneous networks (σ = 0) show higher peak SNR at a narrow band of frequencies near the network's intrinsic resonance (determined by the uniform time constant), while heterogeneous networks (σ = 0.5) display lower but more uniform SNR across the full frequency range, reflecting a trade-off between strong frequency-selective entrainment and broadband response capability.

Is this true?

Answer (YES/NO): NO